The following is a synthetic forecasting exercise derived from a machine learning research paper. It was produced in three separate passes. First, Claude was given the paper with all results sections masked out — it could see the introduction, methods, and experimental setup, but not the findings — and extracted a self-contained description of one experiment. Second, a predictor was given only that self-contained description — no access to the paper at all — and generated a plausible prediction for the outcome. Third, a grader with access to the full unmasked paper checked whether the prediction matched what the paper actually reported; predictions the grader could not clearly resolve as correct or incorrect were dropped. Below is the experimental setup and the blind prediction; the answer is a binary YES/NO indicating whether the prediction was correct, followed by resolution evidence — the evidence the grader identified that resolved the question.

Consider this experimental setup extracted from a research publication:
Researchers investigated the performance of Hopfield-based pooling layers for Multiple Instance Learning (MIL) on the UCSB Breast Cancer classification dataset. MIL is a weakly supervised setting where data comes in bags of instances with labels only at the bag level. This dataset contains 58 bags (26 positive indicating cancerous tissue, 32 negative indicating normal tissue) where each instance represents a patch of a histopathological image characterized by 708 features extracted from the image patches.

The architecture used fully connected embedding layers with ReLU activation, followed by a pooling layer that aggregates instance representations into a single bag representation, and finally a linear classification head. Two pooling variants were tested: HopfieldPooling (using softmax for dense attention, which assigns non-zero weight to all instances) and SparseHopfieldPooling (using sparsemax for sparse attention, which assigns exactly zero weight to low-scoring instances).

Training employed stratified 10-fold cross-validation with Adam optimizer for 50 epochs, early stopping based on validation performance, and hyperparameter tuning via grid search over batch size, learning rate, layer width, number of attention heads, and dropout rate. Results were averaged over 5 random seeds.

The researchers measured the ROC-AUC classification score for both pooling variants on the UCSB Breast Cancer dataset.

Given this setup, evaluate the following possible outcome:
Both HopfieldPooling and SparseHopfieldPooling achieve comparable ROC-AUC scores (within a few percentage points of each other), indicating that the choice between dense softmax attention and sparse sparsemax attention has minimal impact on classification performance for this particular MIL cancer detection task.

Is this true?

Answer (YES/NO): YES